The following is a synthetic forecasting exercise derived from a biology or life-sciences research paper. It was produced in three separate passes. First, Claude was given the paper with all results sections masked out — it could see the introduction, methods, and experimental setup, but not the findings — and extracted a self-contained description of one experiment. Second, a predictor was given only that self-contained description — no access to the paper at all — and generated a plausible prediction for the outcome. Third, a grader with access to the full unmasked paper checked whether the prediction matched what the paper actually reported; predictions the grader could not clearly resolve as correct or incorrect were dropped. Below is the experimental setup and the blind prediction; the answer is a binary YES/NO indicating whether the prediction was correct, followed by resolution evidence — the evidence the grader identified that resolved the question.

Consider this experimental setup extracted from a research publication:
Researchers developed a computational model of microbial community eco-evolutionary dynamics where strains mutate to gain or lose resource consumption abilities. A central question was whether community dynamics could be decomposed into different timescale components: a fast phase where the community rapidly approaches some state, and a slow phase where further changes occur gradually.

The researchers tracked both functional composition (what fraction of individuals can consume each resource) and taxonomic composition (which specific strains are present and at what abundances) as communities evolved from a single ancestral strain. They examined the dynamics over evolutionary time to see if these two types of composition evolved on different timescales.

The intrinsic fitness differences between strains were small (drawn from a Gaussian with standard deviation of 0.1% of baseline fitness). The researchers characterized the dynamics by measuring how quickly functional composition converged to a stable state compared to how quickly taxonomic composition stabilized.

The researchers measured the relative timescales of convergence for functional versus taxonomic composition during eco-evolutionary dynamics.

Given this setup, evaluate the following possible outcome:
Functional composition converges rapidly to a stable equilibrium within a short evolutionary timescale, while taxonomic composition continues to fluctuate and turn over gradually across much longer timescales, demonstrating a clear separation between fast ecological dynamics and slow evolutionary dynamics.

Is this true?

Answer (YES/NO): YES